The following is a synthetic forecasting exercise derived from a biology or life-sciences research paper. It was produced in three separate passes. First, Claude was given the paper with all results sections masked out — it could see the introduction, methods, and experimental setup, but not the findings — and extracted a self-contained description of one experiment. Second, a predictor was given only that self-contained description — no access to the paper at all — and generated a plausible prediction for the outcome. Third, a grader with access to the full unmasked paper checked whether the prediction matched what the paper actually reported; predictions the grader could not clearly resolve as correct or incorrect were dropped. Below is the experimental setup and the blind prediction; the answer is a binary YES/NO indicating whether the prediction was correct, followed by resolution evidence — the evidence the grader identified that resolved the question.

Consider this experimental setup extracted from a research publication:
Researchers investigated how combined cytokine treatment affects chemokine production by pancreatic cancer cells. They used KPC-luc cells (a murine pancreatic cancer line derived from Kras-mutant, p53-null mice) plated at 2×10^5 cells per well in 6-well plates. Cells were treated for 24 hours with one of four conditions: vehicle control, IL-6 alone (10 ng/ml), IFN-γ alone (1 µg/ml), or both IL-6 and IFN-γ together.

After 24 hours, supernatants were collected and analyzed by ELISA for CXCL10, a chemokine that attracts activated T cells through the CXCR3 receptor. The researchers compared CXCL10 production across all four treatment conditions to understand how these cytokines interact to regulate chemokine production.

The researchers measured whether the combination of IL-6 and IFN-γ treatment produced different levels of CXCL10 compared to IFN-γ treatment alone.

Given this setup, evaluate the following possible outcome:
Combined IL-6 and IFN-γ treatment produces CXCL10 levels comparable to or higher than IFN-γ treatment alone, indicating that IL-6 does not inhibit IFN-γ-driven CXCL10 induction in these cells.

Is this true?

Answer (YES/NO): YES